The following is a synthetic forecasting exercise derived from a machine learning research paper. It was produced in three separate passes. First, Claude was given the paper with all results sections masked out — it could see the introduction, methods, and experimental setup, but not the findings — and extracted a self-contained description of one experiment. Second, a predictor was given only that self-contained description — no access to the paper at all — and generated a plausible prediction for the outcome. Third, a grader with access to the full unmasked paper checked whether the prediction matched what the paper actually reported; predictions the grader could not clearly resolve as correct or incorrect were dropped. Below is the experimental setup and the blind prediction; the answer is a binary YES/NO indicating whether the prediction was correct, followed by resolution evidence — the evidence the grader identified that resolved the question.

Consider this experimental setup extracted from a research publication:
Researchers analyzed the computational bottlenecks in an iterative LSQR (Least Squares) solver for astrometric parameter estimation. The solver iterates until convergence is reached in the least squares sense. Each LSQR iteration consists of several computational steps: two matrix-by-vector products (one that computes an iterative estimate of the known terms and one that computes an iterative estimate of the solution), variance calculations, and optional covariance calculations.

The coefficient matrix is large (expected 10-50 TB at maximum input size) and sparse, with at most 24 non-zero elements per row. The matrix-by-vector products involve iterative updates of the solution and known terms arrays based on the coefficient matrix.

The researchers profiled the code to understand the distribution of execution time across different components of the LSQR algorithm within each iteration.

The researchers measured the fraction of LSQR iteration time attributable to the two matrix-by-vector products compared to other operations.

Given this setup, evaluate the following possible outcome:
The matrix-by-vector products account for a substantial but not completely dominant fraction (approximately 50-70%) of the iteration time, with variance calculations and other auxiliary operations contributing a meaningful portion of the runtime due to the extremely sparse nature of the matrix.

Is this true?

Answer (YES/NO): NO